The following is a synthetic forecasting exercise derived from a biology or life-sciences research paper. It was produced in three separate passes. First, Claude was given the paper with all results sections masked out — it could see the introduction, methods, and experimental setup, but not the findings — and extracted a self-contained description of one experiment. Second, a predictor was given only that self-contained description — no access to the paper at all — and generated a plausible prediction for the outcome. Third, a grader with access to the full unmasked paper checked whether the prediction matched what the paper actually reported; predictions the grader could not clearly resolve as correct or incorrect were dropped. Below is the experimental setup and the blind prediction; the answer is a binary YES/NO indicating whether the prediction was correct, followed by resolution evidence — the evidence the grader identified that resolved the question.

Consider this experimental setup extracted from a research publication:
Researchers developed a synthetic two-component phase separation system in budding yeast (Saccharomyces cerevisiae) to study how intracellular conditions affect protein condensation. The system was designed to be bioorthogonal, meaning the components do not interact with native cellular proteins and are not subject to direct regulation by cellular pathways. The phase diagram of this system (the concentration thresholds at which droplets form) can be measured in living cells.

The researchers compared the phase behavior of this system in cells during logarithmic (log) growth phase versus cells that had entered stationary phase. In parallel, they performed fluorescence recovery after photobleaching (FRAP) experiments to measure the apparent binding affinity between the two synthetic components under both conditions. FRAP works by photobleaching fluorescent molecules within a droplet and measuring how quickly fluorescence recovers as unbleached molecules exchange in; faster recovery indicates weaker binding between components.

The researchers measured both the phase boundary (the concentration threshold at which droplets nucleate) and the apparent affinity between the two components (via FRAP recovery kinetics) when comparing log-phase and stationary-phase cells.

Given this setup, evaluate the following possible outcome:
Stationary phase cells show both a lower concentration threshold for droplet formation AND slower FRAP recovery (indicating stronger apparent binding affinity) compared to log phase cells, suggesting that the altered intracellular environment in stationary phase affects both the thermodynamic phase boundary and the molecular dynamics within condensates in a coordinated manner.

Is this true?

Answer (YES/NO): NO